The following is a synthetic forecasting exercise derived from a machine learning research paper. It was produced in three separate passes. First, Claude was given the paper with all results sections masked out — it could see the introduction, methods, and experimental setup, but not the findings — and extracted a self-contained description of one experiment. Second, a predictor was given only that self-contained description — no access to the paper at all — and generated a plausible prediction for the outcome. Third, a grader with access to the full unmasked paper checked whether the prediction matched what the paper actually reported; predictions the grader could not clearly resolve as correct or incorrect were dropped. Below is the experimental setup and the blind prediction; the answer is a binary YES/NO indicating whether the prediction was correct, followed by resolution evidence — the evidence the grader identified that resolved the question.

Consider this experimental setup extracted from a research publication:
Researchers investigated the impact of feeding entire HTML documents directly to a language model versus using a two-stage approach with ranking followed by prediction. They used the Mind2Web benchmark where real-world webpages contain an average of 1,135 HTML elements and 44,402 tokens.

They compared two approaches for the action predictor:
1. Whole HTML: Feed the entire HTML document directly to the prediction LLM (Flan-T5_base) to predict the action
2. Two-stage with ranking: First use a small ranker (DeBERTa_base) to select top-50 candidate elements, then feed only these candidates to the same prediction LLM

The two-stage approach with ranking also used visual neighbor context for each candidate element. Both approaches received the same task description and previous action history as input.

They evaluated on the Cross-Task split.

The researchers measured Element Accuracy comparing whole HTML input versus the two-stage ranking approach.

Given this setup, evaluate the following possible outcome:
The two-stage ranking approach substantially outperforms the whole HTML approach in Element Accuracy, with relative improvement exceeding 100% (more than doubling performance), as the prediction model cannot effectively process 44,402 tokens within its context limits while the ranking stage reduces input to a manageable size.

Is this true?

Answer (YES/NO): NO